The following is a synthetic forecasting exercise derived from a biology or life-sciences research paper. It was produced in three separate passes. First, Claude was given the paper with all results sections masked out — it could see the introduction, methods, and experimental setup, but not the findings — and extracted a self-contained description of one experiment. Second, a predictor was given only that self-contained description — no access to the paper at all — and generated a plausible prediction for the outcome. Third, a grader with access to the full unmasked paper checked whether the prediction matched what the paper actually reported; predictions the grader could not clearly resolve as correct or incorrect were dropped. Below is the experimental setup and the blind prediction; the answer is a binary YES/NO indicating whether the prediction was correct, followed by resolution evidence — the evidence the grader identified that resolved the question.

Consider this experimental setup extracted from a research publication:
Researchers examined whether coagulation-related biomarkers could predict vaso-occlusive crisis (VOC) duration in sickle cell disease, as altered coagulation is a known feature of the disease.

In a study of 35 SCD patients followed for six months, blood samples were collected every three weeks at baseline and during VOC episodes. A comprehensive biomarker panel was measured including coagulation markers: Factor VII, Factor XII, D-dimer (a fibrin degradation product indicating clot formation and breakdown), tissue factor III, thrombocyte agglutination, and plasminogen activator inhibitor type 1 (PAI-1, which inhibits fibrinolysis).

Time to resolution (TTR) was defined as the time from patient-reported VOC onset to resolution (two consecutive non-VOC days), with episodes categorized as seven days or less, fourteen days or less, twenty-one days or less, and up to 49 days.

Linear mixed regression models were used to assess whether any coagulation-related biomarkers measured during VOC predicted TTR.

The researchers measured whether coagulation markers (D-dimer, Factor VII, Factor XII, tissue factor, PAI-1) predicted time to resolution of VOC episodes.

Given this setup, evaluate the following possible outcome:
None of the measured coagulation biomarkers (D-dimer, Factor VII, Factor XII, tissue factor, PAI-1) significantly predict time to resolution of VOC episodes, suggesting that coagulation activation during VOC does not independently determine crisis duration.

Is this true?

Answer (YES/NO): YES